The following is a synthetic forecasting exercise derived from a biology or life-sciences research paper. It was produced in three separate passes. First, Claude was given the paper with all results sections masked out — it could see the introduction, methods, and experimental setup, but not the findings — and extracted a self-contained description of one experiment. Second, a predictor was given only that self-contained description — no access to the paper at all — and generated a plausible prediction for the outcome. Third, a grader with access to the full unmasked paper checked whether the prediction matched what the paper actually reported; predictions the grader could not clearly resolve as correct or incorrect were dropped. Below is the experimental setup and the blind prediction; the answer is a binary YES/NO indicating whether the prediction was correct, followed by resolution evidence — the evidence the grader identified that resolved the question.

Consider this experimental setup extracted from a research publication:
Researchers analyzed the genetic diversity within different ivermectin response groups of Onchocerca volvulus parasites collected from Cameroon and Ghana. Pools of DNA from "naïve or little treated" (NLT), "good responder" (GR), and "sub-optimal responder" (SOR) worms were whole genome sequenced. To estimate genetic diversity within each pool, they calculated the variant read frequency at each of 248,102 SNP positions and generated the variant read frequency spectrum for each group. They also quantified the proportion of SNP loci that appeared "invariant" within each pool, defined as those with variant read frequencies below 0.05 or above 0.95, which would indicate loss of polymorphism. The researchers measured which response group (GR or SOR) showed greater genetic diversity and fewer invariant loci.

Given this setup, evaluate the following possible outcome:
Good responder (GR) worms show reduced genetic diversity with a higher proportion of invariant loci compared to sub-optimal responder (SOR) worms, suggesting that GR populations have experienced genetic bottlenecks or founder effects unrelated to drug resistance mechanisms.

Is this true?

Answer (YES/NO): YES